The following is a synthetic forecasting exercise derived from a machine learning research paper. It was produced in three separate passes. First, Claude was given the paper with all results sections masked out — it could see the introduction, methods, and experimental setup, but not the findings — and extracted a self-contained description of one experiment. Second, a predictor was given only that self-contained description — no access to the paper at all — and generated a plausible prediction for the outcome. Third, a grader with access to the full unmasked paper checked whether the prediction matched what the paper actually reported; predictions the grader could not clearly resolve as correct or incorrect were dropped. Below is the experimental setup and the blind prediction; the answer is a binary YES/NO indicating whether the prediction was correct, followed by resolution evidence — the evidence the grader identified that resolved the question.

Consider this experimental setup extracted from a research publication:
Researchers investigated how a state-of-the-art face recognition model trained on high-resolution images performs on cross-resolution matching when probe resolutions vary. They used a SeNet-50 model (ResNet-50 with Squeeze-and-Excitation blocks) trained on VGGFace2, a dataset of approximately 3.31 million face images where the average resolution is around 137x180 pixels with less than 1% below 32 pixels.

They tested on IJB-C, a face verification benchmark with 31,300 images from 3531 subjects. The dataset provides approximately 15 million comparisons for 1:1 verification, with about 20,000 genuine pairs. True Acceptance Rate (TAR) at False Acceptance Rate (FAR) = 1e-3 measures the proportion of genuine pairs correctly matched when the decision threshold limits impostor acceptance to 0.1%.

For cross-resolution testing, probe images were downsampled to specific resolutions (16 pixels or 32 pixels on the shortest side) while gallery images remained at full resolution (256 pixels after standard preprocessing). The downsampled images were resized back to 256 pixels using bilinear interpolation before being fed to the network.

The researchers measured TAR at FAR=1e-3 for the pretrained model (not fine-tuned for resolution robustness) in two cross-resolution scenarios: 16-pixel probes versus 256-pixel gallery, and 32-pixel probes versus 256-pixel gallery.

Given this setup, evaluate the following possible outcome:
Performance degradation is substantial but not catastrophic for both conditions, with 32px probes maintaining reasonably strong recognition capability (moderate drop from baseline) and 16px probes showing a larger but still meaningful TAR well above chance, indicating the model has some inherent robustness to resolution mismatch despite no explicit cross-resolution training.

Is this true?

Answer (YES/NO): NO